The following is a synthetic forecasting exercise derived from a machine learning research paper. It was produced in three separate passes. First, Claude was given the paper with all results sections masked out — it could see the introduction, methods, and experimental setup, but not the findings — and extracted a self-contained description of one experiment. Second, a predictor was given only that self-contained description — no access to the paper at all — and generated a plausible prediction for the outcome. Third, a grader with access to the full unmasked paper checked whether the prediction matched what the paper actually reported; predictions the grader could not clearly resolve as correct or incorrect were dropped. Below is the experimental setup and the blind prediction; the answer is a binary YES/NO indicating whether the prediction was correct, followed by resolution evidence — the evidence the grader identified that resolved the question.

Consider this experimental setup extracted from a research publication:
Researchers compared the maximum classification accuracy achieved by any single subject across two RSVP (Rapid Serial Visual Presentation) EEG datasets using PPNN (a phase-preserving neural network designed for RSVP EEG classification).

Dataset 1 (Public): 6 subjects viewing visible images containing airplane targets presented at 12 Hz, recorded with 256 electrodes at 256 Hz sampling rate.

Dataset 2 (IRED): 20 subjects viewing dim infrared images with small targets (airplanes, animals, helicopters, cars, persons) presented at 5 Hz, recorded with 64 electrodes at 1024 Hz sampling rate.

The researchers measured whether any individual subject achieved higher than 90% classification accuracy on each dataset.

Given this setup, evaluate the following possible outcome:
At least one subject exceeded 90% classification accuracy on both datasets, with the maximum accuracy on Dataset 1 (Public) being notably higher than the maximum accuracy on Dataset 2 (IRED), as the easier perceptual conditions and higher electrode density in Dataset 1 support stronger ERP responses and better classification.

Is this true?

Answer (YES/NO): NO